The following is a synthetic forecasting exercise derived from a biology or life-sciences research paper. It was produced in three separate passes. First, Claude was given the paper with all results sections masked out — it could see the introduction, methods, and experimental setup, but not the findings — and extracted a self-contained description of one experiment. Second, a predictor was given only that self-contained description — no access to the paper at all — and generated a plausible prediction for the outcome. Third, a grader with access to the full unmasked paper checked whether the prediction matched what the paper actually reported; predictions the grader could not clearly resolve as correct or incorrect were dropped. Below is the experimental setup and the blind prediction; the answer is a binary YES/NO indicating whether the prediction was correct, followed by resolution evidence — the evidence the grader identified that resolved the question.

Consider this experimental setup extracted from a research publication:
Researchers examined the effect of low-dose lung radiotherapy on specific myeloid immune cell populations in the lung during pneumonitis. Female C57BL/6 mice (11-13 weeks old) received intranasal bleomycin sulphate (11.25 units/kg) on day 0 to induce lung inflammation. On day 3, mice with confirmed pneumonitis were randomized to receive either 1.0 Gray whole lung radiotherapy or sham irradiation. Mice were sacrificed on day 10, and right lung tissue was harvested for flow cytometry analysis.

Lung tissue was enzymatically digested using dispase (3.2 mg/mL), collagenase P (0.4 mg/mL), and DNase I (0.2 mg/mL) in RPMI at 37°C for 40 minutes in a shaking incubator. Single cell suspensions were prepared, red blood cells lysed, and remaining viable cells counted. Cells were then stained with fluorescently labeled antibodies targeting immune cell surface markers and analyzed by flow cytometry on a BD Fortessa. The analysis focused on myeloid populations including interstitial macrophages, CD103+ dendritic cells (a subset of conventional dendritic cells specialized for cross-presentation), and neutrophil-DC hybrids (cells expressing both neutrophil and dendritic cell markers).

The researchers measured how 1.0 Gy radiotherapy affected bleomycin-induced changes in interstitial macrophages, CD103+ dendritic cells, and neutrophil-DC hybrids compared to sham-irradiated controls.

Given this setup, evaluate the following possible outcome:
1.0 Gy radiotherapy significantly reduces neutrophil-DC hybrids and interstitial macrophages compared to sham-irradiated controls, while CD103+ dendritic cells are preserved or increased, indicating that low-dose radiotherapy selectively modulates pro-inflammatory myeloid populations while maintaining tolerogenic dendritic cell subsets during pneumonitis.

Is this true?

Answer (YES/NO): NO